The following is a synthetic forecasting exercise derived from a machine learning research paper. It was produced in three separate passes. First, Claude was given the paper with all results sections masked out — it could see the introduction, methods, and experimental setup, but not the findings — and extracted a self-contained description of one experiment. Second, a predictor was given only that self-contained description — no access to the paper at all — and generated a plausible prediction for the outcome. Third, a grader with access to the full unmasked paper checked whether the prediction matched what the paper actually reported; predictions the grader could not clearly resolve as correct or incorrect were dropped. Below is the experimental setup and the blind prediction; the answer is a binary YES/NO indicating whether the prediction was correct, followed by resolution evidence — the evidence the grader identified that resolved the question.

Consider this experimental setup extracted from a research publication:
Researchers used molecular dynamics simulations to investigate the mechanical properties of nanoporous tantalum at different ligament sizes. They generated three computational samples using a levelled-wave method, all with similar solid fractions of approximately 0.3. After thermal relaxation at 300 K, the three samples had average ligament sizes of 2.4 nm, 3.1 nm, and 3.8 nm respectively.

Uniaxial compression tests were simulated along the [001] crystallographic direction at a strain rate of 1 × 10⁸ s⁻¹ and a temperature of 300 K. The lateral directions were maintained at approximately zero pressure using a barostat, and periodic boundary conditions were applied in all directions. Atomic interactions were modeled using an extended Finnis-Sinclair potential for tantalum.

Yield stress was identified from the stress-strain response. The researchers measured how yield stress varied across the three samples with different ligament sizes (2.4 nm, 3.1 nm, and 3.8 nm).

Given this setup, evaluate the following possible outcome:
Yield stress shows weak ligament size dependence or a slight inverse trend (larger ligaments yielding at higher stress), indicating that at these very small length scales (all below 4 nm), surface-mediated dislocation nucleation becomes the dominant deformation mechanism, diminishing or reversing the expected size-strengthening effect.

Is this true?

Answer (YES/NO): YES